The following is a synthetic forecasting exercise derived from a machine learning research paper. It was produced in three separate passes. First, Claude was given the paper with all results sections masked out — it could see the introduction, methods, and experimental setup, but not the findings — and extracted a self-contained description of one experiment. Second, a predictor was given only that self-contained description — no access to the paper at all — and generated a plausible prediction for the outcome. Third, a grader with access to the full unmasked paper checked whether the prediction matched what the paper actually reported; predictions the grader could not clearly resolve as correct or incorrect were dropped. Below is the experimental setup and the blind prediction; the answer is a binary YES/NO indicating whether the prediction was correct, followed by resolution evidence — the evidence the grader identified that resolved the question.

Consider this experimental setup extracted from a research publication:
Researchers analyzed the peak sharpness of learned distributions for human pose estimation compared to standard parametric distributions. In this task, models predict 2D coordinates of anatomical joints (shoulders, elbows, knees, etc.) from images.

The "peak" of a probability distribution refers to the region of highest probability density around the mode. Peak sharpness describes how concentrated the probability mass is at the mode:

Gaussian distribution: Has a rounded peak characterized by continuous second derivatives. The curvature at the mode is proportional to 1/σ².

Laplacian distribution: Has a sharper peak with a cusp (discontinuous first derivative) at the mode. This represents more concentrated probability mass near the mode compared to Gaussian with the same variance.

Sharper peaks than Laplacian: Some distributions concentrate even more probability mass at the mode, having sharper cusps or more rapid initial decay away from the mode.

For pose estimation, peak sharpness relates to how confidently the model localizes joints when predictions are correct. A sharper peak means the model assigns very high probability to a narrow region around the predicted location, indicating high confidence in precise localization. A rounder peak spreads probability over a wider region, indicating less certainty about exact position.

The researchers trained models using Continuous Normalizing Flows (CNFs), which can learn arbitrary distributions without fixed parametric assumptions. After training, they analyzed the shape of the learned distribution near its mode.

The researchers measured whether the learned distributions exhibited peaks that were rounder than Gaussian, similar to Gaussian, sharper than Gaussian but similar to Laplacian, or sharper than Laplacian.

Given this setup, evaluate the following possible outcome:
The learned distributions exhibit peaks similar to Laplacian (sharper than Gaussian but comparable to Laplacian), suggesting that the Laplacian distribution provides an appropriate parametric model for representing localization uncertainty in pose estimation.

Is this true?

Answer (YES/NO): NO